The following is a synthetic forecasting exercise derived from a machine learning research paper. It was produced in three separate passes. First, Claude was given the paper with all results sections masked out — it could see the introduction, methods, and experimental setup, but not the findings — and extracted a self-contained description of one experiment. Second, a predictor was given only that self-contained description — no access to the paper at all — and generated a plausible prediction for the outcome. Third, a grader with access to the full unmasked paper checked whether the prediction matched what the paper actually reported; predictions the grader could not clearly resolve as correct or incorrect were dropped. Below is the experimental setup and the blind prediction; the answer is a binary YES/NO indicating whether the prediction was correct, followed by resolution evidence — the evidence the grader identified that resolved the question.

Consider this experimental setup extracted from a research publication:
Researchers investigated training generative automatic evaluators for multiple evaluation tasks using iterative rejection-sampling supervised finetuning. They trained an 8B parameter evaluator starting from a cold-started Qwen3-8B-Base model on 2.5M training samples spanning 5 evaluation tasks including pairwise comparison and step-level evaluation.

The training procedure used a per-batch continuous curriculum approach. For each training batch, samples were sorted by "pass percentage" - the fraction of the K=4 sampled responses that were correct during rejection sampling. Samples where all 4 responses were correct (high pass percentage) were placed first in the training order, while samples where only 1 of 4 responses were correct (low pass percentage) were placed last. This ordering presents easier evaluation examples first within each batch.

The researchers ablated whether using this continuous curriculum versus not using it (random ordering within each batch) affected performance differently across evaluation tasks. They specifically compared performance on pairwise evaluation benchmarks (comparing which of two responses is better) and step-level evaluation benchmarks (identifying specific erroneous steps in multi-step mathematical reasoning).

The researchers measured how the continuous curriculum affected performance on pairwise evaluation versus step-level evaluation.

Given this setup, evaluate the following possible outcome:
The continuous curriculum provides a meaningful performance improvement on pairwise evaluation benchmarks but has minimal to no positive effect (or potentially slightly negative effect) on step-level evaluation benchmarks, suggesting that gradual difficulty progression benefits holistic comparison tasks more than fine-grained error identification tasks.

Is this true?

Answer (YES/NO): NO